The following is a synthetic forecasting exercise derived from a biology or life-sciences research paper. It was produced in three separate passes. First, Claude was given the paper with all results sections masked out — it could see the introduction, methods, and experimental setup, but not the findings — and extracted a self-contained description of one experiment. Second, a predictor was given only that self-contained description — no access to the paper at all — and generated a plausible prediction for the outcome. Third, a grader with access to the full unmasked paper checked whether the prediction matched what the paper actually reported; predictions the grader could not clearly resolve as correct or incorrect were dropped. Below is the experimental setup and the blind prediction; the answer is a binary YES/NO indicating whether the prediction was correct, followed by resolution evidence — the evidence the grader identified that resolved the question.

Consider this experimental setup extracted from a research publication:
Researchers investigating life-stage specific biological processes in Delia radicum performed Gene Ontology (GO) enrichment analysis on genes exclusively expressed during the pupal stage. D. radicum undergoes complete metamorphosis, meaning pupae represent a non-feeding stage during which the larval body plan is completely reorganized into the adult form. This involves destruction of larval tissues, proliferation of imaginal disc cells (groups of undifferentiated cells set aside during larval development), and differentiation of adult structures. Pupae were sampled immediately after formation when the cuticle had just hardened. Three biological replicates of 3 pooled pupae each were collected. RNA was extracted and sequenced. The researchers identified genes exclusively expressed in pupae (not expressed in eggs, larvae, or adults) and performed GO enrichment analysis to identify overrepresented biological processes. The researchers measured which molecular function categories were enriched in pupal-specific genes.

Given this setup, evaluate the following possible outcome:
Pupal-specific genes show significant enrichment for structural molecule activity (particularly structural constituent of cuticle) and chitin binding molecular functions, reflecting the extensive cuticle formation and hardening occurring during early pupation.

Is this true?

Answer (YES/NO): NO